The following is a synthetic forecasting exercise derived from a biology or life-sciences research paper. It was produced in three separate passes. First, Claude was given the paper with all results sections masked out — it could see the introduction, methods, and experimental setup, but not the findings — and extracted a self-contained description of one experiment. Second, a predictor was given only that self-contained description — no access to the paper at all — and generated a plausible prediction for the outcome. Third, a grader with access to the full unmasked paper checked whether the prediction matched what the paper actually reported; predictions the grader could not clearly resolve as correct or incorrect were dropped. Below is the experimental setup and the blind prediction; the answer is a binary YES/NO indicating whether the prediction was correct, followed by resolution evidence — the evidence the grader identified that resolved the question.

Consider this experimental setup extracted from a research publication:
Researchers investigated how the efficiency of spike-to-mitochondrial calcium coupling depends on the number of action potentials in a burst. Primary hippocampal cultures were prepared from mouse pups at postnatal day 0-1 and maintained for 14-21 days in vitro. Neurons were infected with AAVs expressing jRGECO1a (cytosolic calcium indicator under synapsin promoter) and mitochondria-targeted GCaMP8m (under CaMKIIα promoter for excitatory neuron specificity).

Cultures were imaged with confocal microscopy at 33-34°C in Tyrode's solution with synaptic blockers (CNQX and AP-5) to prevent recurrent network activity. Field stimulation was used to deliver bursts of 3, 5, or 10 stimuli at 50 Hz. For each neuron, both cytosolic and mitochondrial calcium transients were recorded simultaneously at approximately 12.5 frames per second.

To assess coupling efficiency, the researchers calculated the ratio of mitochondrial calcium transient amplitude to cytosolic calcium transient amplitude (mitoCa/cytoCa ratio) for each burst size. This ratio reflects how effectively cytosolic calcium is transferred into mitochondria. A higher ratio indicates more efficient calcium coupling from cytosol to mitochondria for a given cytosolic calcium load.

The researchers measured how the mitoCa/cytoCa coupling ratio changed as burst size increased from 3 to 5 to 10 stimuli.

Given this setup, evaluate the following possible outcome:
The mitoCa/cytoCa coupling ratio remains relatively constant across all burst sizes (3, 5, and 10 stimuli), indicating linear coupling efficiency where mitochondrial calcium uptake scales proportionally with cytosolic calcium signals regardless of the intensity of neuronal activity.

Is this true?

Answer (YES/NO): NO